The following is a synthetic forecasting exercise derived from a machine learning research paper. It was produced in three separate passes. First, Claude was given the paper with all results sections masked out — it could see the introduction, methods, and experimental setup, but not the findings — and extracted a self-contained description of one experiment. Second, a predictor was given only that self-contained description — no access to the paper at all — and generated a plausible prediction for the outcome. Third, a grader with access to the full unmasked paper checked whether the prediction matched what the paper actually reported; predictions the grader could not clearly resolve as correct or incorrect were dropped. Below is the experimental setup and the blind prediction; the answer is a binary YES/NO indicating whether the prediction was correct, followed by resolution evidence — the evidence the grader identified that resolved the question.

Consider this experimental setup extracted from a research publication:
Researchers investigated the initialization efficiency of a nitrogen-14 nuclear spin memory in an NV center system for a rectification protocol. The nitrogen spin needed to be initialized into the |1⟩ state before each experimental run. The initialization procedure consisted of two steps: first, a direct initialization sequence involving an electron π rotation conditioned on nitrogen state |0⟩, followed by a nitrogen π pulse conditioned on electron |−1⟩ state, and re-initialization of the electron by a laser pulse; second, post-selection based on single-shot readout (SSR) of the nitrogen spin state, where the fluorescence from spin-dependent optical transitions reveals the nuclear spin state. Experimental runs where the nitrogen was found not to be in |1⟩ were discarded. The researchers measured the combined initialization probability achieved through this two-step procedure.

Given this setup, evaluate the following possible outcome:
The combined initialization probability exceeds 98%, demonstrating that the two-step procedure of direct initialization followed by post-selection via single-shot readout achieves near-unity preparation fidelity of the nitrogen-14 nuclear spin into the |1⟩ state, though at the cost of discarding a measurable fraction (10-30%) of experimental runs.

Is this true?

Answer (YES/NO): NO